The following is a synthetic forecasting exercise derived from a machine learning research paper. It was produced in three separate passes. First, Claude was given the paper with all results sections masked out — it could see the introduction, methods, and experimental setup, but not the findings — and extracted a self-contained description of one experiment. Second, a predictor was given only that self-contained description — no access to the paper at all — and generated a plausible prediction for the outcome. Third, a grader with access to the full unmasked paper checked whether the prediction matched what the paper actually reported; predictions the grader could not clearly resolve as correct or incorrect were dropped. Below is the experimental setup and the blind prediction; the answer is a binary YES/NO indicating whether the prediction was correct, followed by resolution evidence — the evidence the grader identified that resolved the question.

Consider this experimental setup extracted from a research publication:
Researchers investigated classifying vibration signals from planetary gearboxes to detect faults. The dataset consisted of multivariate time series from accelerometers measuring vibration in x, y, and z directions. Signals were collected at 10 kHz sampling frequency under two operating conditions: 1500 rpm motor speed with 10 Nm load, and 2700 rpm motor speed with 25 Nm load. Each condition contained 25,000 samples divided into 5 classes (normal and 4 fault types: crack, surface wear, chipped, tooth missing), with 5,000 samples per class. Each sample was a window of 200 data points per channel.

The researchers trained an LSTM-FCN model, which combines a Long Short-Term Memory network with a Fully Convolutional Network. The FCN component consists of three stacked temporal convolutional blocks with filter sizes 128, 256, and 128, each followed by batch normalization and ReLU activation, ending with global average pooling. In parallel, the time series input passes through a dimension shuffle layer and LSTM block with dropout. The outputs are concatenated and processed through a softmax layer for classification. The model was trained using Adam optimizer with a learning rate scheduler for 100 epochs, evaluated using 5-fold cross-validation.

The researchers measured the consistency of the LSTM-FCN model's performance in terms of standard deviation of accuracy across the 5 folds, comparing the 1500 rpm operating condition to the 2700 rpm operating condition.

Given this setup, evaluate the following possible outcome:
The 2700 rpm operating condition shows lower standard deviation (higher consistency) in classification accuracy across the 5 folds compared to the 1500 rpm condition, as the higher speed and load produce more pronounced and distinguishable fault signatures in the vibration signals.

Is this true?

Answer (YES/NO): YES